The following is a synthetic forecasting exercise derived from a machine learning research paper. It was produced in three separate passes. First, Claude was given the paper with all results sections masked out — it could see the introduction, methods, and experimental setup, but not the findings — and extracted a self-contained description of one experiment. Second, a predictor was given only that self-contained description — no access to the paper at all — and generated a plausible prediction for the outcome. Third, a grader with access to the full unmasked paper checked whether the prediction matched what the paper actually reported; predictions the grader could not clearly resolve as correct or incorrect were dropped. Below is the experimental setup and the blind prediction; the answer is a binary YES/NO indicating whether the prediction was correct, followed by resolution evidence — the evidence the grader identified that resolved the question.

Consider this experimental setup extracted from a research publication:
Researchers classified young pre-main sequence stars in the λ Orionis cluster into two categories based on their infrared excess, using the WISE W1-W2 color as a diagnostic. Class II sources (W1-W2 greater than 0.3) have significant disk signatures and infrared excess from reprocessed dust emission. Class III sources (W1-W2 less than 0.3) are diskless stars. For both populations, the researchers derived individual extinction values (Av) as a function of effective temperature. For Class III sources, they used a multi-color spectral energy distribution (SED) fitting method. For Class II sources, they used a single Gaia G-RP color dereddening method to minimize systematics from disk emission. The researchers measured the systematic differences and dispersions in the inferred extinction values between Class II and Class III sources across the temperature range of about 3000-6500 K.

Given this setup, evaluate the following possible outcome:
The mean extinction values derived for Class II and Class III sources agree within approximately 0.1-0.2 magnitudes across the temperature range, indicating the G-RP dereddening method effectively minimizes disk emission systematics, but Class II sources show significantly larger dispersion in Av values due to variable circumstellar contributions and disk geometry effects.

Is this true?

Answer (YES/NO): NO